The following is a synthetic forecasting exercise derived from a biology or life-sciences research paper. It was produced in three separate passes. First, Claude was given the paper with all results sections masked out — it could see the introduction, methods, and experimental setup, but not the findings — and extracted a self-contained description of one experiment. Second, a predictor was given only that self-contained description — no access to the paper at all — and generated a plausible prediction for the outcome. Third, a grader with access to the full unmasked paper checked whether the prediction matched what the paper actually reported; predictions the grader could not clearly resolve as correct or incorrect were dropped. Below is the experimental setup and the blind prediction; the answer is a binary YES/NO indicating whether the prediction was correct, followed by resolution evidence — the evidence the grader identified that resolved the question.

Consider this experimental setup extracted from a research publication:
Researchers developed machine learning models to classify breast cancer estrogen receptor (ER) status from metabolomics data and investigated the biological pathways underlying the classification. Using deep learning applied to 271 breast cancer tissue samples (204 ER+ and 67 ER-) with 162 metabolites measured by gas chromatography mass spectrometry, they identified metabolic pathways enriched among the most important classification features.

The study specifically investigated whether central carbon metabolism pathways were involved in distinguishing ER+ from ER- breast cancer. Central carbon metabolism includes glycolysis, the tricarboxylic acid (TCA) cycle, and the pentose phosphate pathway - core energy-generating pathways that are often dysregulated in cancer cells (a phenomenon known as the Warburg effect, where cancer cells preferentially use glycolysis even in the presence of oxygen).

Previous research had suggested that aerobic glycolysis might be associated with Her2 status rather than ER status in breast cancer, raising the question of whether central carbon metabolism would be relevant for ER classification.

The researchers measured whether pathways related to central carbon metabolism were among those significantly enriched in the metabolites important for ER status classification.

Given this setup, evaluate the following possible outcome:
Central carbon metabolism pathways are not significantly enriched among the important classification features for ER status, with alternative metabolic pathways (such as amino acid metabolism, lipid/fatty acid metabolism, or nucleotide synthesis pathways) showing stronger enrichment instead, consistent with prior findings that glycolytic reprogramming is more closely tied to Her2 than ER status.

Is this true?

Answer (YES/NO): NO